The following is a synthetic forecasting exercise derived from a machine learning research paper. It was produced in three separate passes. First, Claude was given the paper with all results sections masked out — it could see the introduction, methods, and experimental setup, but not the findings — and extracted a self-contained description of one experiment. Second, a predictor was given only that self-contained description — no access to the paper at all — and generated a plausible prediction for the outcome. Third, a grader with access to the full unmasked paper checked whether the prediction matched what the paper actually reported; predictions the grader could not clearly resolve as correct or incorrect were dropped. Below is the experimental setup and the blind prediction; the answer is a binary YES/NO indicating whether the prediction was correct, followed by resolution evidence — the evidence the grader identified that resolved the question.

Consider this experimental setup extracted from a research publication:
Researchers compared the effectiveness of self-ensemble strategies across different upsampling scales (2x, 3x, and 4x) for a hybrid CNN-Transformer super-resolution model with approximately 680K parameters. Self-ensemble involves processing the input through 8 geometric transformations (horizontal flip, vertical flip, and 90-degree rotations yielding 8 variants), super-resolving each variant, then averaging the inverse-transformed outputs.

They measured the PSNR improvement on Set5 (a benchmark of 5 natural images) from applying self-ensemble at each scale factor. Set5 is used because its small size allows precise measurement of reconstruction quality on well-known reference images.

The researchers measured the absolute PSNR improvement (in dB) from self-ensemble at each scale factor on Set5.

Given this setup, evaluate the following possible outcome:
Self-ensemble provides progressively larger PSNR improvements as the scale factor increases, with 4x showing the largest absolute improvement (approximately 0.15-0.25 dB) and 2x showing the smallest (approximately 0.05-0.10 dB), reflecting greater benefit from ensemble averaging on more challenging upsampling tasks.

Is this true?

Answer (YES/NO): NO